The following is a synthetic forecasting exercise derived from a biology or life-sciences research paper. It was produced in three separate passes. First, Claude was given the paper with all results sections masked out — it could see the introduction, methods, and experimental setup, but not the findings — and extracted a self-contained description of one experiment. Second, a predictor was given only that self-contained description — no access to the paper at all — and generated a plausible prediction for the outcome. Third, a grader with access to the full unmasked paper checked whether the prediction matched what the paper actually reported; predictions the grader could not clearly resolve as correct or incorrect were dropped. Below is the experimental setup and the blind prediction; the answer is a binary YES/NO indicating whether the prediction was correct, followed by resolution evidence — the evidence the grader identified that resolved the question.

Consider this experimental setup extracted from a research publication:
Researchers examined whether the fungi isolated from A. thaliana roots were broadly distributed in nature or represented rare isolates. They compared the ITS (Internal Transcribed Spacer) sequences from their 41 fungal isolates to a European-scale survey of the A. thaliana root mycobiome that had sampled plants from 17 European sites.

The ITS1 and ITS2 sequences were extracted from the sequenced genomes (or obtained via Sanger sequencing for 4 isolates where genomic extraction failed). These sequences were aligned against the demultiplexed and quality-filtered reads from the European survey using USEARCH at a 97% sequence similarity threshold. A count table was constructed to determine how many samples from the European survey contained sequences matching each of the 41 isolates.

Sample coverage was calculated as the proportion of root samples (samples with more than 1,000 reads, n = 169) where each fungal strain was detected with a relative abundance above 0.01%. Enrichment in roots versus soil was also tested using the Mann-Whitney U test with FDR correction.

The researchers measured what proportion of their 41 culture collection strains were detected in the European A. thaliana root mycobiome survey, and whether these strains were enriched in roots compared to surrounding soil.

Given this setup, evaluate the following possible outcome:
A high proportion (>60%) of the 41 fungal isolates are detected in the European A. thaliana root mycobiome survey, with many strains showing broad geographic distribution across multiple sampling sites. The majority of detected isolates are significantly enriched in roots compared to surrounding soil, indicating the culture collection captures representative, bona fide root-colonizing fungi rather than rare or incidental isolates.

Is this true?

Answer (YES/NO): YES